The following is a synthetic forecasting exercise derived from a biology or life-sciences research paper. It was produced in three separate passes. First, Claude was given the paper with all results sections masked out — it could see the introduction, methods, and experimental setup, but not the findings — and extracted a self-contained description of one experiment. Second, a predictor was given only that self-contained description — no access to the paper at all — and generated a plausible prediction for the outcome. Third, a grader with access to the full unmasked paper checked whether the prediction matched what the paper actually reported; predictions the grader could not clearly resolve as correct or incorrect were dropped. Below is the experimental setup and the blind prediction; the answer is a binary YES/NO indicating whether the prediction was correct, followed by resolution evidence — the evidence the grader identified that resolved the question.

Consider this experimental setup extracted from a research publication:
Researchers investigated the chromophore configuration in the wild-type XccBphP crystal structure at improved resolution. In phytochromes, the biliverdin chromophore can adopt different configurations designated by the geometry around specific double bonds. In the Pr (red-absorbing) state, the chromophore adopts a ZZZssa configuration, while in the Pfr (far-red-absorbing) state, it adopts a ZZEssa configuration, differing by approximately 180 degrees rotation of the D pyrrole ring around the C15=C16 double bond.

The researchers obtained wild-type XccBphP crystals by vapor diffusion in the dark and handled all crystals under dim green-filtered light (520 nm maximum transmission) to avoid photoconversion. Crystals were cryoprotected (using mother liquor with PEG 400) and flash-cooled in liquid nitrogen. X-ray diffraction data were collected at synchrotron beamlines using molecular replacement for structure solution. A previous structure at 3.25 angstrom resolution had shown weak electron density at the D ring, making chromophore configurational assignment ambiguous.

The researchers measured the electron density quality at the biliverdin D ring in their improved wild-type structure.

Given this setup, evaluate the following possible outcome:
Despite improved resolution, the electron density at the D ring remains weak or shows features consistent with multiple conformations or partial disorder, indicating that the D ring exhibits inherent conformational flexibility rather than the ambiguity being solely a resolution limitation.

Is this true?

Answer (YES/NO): NO